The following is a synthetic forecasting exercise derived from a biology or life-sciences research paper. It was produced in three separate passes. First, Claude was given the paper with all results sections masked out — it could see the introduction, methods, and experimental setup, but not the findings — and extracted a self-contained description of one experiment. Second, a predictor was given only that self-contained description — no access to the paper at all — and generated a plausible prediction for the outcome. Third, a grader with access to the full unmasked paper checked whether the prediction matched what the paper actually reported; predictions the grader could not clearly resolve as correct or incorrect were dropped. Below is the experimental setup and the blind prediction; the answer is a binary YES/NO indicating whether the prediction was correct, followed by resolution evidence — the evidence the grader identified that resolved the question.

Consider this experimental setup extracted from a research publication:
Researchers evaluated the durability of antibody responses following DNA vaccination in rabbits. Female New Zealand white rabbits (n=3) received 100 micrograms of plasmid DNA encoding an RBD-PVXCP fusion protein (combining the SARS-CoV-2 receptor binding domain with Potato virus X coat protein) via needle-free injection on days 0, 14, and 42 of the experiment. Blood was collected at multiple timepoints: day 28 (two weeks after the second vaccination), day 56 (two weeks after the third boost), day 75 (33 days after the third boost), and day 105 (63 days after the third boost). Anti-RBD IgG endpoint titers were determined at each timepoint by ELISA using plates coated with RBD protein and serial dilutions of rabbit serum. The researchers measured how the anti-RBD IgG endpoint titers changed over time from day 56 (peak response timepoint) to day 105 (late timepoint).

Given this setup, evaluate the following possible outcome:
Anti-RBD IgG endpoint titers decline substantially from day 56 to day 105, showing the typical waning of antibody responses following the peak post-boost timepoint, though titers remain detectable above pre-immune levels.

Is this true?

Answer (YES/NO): YES